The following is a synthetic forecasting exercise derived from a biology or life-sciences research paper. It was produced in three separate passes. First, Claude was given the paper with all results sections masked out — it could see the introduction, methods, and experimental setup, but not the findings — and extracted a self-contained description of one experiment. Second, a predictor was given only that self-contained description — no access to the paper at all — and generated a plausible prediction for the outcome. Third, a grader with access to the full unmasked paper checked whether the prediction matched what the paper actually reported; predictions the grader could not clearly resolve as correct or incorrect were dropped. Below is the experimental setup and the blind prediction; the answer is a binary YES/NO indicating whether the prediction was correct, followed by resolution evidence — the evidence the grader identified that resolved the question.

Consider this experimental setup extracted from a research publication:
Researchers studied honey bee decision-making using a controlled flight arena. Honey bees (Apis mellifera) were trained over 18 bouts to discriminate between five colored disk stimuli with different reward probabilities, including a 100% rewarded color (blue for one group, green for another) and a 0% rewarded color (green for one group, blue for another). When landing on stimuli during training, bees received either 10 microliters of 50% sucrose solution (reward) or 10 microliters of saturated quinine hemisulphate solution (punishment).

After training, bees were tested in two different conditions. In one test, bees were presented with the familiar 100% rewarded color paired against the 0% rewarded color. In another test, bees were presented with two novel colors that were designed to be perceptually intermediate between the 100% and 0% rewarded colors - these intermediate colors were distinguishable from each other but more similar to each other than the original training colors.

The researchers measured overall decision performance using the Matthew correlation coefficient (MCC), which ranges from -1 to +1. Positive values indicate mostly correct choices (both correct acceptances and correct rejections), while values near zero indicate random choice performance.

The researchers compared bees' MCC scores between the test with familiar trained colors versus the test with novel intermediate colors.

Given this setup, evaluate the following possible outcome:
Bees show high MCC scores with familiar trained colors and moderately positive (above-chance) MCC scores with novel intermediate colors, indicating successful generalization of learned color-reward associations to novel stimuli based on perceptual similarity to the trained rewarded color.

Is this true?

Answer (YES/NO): YES